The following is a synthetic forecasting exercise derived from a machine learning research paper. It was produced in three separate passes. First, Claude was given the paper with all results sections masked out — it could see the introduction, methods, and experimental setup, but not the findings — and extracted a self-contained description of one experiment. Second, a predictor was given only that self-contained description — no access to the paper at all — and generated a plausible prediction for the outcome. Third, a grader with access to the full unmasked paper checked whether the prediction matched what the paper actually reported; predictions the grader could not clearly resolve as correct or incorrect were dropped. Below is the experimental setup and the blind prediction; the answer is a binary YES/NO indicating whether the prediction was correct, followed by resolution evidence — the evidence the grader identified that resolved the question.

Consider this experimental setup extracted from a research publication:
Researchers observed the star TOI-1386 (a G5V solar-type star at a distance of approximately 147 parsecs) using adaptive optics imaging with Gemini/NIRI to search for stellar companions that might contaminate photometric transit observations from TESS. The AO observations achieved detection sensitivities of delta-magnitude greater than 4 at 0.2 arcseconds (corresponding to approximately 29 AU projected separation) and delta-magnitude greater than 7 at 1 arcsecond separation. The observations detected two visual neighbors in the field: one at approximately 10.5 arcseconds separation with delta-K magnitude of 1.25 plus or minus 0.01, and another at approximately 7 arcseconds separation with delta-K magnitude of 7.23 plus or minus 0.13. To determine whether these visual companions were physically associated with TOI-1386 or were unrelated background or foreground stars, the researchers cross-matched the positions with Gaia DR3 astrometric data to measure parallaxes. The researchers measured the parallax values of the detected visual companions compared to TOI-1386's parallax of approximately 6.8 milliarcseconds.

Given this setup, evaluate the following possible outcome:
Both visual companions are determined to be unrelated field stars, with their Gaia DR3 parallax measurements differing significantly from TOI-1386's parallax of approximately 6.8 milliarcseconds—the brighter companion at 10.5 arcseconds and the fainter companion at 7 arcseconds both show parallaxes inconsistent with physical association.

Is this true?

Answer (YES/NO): YES